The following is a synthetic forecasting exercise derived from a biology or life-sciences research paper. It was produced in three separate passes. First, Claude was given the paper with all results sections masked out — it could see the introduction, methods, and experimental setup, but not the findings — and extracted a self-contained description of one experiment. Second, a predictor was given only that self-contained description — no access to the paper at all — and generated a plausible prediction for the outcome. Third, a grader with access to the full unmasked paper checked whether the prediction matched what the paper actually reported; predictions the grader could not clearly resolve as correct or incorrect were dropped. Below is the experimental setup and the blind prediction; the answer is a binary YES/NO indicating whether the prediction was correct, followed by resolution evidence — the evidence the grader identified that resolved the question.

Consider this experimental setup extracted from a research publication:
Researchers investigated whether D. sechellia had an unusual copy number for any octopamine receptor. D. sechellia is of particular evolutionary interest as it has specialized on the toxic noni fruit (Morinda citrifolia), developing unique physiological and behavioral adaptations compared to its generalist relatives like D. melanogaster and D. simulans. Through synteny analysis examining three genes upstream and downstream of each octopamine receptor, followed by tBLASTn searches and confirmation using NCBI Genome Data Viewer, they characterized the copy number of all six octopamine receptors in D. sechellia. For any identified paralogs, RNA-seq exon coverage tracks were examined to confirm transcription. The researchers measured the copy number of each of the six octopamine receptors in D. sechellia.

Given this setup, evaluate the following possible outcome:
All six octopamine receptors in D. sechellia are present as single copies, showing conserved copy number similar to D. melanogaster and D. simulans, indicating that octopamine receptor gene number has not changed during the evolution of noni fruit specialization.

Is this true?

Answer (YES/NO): NO